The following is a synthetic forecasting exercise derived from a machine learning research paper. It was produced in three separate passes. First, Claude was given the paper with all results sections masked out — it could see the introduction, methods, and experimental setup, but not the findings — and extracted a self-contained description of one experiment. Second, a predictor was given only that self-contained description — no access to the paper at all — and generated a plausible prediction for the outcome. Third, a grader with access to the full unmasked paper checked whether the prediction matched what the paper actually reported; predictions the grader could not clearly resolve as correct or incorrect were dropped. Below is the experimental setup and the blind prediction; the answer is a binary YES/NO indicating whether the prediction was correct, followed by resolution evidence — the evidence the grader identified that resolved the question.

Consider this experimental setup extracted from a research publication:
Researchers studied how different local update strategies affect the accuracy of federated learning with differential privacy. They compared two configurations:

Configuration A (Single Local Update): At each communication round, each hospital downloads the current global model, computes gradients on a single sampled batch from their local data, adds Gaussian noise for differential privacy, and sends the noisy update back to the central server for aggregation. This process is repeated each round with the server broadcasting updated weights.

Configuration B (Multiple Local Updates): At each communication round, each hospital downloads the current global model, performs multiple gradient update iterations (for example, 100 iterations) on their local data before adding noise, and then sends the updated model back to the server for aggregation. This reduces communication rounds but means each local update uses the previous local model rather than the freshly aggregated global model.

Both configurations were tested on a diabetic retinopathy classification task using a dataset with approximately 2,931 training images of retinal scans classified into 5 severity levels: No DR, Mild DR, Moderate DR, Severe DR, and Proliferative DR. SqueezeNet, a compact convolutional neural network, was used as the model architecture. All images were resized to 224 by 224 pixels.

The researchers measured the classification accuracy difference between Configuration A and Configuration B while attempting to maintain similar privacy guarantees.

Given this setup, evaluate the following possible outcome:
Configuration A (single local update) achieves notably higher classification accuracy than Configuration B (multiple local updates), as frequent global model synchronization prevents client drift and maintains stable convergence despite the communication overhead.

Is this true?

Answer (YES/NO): NO